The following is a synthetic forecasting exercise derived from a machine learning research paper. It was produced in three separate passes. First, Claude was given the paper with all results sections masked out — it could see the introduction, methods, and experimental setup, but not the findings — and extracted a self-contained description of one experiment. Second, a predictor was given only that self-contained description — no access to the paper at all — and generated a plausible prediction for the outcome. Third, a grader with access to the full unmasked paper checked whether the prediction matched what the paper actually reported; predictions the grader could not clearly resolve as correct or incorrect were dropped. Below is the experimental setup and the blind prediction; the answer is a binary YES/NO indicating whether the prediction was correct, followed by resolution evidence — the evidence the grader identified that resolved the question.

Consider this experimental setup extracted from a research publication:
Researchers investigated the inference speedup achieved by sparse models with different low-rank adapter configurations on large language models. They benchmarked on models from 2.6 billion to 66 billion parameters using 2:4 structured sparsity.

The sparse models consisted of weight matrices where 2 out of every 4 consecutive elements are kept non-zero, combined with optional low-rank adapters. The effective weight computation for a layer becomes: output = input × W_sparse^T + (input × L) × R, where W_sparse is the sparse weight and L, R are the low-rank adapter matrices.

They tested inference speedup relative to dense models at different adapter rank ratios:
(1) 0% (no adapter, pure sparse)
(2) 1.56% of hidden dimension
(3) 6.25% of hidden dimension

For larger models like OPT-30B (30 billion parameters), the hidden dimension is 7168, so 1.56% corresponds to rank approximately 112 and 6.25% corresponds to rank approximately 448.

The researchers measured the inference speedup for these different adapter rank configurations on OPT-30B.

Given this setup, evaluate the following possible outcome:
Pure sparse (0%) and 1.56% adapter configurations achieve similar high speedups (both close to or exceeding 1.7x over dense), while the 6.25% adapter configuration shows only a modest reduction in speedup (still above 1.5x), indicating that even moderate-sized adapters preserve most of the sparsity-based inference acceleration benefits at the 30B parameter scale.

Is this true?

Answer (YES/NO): NO